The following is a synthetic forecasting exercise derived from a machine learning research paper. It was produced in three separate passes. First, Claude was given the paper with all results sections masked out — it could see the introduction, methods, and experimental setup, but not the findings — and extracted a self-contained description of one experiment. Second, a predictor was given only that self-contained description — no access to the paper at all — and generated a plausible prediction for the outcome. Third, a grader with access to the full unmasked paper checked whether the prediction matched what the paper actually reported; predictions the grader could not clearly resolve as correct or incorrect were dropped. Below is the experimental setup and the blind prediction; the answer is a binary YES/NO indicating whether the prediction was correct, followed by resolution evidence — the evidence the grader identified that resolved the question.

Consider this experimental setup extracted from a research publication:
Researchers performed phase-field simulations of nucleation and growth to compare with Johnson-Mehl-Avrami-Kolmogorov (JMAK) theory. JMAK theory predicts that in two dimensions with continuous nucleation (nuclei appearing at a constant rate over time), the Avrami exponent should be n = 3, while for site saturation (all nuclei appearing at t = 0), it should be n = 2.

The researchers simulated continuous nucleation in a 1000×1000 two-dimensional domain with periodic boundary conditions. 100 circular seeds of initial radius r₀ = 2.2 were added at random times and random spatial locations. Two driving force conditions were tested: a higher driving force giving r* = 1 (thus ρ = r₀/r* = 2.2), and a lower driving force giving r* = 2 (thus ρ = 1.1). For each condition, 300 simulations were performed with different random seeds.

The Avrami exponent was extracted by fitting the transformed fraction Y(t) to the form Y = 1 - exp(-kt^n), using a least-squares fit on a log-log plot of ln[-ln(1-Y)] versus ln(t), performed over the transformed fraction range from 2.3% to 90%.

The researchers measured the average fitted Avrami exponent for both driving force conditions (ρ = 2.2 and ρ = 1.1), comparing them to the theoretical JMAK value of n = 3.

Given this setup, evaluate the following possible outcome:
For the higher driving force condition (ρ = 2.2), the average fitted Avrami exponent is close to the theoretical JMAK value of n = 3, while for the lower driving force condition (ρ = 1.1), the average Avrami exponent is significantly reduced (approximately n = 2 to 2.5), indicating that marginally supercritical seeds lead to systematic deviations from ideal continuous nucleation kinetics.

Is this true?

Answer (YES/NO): NO